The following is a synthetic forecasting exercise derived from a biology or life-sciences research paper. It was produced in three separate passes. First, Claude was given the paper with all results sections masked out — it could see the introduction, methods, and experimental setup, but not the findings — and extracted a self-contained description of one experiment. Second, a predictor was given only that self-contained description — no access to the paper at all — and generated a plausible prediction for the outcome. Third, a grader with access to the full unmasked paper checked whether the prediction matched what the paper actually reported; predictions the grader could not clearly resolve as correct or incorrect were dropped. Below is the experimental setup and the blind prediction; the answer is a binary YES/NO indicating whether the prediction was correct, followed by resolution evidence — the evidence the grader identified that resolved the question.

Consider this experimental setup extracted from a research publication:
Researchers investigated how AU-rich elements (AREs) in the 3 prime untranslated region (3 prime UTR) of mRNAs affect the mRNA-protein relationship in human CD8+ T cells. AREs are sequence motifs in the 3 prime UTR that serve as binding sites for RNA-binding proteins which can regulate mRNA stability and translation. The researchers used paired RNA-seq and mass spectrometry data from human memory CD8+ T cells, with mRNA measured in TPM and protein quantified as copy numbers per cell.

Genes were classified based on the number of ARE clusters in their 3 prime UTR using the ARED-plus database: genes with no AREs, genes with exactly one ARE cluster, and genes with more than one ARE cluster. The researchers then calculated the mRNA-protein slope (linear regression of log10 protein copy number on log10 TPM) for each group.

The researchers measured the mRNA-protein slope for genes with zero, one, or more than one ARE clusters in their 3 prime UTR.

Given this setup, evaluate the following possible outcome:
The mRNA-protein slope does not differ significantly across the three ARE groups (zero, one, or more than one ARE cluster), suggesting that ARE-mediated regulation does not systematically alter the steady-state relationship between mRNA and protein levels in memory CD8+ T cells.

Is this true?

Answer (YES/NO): NO